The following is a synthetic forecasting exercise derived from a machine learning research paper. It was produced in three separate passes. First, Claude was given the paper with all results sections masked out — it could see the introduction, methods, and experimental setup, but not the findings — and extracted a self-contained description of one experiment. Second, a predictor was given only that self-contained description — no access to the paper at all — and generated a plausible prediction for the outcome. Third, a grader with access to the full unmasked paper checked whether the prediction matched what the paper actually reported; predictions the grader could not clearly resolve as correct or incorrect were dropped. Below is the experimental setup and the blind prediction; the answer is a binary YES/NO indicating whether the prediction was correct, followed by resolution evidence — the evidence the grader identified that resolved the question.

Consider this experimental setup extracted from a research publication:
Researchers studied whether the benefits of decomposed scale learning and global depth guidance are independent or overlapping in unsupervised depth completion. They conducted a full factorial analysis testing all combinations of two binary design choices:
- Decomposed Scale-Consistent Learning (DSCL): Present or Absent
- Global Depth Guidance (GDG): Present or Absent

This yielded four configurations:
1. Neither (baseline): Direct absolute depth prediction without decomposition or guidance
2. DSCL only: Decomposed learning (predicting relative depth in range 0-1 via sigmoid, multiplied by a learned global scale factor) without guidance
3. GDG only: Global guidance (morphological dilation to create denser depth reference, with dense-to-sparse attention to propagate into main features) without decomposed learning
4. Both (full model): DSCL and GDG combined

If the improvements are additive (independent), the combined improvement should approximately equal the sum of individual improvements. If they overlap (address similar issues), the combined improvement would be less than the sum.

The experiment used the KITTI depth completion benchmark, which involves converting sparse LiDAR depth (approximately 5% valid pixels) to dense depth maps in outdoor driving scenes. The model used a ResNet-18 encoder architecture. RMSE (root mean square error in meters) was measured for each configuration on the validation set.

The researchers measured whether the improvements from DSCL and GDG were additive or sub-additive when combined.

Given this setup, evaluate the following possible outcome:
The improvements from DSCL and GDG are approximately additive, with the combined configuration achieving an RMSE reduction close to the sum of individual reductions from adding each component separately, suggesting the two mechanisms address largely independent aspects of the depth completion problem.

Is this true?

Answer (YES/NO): YES